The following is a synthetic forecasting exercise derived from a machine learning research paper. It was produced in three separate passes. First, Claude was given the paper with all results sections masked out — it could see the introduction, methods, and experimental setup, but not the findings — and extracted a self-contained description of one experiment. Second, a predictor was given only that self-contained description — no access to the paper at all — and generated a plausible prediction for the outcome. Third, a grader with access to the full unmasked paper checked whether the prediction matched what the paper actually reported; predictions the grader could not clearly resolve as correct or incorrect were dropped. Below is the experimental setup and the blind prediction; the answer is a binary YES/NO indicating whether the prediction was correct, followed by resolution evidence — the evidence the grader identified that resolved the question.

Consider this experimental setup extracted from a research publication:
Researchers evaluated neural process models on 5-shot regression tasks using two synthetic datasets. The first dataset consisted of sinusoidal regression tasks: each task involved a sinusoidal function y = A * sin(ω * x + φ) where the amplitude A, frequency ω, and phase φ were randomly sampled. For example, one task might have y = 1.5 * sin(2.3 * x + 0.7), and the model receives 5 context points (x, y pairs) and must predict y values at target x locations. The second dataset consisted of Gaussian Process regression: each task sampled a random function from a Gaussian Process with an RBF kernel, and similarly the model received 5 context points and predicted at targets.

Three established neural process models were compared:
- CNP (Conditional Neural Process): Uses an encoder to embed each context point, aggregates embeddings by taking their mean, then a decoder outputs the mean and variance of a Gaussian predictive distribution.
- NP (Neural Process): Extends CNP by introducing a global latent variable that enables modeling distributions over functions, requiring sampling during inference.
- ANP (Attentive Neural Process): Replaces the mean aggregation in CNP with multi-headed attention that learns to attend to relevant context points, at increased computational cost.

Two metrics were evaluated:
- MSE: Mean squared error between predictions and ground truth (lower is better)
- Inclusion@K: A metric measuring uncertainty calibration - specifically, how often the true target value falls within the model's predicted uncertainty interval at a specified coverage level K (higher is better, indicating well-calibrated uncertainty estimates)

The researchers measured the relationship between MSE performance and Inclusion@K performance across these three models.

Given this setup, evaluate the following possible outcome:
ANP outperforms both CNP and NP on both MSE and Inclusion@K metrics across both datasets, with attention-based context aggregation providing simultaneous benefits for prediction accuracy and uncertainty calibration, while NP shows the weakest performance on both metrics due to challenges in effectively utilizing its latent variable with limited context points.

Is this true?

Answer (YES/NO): NO